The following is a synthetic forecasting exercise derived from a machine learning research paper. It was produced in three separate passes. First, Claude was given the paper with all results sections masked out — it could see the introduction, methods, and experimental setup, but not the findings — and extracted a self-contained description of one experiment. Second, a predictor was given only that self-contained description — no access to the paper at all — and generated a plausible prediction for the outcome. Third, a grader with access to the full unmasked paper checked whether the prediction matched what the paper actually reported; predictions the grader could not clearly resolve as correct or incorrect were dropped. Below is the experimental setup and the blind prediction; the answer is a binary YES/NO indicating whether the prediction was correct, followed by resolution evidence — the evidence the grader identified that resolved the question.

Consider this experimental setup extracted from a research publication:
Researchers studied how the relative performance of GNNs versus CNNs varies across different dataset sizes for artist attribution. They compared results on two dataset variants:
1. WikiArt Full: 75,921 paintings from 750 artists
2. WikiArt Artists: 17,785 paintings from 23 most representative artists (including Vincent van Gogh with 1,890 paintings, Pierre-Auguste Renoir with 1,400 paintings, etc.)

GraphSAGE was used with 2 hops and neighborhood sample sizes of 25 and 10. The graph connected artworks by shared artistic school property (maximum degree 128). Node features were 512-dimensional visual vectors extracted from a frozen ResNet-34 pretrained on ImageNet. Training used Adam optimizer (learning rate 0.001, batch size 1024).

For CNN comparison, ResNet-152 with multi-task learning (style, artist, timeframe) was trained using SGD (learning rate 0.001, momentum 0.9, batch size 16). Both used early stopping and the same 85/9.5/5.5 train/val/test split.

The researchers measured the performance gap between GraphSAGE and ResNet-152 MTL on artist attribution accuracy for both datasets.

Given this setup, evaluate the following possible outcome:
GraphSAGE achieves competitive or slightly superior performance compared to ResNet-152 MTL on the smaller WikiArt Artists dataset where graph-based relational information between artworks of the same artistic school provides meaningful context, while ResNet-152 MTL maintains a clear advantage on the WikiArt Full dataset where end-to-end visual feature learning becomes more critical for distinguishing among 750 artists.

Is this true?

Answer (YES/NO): NO